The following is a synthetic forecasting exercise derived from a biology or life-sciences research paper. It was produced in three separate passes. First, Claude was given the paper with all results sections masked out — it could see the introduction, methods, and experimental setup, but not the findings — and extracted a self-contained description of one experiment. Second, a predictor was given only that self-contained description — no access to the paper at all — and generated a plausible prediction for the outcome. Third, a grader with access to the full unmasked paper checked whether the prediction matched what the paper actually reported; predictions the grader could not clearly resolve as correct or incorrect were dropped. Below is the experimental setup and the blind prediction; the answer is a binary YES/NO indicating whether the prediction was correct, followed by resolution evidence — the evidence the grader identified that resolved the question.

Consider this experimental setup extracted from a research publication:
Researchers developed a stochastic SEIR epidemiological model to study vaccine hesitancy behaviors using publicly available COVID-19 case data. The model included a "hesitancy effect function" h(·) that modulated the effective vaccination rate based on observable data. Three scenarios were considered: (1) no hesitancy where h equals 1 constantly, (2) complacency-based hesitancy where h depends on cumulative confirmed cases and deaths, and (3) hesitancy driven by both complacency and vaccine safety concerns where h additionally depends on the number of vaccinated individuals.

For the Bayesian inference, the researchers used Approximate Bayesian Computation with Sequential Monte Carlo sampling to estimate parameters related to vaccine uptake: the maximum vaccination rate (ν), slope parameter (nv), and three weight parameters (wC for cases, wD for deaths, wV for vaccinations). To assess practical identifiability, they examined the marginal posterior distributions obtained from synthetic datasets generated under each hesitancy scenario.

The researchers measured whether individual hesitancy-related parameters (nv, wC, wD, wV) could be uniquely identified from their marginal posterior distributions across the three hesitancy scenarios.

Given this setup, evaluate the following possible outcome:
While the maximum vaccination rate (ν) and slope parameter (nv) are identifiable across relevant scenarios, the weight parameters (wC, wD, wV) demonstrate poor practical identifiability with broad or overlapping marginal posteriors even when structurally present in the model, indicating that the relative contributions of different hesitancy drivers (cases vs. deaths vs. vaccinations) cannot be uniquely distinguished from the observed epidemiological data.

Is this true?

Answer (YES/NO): NO